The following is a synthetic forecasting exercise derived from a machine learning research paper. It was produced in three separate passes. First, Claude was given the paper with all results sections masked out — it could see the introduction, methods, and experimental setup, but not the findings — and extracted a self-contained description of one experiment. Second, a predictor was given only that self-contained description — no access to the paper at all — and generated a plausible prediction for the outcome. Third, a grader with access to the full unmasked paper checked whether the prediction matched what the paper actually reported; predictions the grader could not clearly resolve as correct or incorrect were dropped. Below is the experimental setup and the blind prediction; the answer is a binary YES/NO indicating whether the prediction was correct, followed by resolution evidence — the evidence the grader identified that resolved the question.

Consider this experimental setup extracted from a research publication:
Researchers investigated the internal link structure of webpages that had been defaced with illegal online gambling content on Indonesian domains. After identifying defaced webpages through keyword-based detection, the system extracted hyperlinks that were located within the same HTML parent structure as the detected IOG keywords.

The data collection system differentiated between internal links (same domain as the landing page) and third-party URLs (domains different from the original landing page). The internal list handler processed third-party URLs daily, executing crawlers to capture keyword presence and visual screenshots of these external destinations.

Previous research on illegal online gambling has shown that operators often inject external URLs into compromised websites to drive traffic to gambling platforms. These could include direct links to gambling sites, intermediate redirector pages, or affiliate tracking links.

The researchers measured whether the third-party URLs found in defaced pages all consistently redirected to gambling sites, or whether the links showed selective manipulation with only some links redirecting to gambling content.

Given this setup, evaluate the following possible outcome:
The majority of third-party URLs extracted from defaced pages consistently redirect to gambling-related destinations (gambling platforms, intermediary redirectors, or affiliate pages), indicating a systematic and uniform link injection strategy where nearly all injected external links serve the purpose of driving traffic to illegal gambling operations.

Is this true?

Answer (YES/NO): NO